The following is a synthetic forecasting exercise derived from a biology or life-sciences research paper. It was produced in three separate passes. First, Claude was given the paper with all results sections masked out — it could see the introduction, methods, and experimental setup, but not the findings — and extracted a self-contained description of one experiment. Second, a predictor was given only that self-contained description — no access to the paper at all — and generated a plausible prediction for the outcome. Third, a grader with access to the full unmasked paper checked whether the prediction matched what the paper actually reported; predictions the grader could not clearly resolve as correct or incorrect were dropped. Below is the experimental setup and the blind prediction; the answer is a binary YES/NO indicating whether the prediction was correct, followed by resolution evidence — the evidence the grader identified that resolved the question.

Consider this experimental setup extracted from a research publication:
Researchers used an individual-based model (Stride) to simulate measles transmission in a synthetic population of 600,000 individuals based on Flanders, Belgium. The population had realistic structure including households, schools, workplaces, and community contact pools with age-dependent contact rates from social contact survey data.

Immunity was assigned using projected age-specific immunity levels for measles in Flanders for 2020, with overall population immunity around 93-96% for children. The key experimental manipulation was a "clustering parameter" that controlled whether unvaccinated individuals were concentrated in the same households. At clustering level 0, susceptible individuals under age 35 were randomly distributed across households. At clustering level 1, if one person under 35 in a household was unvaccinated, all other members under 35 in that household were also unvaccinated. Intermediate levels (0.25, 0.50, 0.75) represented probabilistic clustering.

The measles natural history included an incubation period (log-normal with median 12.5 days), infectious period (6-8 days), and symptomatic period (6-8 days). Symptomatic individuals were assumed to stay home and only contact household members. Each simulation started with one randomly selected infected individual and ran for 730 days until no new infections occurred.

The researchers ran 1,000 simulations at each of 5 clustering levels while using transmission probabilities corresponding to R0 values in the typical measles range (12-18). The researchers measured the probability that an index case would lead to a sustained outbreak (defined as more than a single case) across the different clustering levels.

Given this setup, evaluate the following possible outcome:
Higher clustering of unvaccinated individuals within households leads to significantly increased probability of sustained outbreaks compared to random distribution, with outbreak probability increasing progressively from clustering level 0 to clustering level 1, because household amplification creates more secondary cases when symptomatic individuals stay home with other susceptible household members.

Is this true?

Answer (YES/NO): YES